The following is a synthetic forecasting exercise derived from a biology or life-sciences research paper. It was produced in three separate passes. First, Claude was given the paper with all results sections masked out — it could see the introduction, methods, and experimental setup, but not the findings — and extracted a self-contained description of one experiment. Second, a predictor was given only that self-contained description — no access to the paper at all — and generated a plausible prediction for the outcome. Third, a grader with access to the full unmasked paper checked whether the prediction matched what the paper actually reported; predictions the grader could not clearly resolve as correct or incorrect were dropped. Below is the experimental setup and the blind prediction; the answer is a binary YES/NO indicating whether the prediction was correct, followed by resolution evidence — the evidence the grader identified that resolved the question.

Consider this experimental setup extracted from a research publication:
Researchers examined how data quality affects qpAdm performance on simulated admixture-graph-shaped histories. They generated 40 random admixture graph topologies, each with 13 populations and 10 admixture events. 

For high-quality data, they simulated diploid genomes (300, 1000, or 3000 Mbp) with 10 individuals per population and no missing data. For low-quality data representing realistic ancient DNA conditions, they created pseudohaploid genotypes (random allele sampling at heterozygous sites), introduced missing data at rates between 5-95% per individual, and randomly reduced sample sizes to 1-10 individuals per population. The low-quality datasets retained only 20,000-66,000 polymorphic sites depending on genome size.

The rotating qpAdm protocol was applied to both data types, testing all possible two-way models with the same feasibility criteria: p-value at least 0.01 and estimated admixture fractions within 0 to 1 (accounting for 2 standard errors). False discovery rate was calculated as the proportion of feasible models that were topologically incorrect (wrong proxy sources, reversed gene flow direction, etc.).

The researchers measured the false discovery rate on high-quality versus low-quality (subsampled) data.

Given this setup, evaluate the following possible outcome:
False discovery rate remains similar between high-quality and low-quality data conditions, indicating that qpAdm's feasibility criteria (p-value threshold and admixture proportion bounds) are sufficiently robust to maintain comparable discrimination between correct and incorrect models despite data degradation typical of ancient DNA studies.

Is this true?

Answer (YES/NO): YES